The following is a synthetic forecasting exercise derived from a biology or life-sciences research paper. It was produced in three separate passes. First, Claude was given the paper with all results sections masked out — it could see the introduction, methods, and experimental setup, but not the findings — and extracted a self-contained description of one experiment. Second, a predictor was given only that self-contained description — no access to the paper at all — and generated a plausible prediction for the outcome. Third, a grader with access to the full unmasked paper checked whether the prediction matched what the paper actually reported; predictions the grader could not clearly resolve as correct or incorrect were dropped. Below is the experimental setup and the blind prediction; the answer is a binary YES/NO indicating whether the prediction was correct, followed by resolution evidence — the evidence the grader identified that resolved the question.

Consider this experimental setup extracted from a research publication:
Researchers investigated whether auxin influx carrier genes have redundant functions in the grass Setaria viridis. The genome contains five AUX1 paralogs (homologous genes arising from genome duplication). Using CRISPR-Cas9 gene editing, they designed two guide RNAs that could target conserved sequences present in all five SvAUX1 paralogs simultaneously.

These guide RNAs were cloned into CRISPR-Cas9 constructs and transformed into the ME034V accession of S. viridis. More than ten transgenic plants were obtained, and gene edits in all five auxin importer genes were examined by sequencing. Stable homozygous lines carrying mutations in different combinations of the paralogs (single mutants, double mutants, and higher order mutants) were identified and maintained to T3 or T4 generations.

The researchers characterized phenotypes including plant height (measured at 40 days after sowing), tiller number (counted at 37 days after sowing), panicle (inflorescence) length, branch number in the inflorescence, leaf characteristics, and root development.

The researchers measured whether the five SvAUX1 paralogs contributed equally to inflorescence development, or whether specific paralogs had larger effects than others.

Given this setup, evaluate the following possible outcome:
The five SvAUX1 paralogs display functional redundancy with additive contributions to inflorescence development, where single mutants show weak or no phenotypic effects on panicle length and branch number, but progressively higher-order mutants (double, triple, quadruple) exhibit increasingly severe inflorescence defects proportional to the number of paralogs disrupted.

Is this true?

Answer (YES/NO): NO